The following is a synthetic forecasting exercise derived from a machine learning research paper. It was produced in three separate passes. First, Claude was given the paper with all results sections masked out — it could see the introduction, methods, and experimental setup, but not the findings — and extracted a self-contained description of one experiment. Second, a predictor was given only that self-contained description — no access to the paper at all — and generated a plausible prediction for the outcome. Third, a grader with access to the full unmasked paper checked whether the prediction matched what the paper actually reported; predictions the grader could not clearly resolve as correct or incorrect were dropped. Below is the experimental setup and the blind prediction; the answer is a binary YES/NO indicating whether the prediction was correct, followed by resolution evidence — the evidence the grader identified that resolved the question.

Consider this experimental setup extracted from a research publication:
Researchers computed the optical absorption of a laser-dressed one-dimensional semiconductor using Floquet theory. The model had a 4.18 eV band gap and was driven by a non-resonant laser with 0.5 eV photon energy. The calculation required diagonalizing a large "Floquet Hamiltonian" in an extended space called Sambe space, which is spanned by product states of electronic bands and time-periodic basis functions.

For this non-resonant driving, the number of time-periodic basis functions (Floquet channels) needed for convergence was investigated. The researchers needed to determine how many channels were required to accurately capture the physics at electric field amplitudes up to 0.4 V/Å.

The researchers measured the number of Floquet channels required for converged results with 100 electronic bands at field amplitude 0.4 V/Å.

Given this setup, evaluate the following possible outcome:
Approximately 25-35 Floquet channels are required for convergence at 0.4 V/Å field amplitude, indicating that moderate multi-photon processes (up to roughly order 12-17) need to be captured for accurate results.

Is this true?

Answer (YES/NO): NO